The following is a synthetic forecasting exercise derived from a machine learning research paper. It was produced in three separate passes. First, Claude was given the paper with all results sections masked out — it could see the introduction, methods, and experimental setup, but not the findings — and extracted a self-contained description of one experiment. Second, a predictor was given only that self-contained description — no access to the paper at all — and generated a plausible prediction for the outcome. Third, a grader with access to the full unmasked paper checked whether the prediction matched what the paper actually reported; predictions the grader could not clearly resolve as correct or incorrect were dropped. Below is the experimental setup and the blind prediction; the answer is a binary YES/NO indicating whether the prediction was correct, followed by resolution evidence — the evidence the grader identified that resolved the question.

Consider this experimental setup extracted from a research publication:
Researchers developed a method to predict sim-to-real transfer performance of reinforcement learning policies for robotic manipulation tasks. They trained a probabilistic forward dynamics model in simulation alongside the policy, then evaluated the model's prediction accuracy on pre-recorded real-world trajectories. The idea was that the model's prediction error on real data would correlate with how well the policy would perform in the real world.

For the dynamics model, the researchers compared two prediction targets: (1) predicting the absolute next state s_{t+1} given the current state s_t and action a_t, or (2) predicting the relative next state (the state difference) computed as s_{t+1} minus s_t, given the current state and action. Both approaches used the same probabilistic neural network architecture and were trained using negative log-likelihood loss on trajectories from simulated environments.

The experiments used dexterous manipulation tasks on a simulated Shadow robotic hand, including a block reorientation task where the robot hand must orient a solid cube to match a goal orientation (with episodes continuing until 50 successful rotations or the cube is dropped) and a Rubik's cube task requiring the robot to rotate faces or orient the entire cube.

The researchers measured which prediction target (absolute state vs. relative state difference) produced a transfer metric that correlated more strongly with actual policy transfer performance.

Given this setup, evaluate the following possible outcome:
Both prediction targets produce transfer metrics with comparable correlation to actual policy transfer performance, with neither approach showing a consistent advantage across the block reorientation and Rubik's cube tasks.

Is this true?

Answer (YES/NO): NO